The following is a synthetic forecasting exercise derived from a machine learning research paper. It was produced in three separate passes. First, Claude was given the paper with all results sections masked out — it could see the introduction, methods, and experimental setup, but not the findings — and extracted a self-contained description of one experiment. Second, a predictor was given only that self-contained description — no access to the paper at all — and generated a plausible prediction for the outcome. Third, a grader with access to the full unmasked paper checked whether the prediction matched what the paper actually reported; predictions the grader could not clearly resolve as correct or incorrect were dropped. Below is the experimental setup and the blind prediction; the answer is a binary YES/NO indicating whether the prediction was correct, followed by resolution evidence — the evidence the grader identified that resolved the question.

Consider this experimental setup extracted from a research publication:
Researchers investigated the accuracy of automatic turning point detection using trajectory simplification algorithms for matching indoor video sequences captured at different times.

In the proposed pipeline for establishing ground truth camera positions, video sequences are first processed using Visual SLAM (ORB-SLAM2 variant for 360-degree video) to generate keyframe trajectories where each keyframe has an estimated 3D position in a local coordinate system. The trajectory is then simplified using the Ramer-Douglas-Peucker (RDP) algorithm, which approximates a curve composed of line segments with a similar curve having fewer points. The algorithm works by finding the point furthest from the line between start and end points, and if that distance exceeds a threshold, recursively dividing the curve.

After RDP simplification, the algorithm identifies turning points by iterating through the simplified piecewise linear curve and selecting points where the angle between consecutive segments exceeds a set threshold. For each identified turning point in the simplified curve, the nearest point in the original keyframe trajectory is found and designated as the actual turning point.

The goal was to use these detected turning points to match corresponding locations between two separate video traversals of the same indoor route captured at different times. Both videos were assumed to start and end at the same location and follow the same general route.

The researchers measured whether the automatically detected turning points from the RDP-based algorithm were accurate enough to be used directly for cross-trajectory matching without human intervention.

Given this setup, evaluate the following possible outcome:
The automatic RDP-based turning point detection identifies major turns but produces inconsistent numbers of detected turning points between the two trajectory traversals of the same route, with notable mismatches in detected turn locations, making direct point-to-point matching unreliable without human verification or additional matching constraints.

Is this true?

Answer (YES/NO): YES